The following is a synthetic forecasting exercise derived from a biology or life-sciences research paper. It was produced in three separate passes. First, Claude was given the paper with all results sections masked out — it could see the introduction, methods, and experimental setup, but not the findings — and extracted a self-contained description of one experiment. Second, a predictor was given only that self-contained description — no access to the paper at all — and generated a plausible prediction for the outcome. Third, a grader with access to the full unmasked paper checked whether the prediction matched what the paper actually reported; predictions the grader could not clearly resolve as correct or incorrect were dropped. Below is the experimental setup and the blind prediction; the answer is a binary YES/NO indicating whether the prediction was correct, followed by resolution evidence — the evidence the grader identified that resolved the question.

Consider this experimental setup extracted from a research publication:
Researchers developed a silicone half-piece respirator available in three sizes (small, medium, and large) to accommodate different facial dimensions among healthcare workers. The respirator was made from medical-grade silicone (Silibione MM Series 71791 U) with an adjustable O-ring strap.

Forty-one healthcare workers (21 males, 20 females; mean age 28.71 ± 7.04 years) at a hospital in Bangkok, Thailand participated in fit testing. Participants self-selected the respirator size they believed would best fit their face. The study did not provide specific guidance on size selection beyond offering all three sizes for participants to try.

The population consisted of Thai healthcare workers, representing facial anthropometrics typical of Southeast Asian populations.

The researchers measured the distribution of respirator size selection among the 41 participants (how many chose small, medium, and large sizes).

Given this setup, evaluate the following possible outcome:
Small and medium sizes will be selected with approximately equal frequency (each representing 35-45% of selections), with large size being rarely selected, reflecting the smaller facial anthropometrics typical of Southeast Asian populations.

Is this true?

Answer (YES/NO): NO